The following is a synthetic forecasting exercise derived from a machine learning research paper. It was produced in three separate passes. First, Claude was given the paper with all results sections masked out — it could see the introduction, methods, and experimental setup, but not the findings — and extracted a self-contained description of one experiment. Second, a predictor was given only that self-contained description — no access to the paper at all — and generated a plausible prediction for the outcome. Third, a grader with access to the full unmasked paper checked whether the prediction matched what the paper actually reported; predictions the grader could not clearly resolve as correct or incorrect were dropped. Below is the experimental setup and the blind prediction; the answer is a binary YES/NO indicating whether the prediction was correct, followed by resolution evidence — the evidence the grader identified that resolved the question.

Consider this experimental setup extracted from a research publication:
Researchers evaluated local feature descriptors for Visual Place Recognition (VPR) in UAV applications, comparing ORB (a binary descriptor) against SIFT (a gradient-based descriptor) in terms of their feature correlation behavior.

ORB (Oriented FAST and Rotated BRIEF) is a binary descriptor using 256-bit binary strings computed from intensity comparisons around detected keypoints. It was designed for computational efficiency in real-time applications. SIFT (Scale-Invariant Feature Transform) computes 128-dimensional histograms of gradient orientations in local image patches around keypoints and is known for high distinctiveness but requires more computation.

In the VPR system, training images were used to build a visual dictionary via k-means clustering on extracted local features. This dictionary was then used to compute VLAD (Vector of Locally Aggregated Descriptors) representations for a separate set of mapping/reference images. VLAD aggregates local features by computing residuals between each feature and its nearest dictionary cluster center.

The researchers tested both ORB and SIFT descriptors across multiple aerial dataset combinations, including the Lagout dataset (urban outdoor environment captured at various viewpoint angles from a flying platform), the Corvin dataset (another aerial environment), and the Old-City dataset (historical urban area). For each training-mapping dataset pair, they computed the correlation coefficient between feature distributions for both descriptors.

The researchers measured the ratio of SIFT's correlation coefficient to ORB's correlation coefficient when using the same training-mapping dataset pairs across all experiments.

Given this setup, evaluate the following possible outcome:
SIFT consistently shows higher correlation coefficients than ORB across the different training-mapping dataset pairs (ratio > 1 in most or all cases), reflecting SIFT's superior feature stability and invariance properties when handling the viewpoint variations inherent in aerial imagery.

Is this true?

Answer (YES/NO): YES